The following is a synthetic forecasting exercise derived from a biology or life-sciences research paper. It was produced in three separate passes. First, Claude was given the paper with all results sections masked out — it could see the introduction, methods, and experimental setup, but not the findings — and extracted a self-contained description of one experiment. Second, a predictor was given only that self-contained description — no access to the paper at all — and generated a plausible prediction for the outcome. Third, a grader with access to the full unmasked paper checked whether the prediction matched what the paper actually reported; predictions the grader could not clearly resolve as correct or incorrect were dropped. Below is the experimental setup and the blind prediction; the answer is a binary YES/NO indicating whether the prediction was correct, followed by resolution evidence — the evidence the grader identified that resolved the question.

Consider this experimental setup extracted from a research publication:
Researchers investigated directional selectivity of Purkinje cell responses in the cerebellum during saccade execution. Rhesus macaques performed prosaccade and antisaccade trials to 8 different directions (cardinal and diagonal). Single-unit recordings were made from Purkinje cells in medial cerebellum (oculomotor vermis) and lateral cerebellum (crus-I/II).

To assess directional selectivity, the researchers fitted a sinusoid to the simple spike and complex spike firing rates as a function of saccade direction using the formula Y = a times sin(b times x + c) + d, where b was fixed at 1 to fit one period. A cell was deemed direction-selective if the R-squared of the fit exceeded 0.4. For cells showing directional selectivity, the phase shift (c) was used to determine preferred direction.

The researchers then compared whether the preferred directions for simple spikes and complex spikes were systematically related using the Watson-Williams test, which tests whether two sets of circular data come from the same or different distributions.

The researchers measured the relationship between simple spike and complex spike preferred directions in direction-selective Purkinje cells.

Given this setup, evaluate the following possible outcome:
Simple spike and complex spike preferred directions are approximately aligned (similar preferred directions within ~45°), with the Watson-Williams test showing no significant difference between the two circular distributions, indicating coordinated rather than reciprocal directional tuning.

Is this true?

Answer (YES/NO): NO